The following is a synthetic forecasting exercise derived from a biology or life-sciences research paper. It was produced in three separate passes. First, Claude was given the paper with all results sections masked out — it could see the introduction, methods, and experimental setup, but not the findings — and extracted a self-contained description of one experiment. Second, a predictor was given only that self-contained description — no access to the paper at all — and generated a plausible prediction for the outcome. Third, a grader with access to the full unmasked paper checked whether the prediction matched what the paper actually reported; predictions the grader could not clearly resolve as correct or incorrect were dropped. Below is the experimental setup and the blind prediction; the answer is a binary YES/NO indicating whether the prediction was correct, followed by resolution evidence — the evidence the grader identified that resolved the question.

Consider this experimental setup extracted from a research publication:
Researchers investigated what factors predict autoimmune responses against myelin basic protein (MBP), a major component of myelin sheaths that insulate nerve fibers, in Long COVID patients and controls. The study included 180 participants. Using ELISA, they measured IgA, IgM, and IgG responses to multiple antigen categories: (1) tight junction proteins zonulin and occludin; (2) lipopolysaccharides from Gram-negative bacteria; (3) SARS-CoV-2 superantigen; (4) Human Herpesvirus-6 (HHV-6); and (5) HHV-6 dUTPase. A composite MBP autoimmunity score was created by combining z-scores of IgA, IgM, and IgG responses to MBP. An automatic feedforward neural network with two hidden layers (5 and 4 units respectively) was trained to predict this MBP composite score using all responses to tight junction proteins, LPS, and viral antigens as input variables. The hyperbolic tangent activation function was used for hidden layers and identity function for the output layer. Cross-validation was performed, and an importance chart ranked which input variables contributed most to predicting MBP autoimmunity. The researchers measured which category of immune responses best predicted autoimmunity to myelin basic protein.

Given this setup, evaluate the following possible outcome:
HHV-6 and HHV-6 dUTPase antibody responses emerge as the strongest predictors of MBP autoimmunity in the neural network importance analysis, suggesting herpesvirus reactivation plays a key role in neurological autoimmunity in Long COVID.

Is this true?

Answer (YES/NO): NO